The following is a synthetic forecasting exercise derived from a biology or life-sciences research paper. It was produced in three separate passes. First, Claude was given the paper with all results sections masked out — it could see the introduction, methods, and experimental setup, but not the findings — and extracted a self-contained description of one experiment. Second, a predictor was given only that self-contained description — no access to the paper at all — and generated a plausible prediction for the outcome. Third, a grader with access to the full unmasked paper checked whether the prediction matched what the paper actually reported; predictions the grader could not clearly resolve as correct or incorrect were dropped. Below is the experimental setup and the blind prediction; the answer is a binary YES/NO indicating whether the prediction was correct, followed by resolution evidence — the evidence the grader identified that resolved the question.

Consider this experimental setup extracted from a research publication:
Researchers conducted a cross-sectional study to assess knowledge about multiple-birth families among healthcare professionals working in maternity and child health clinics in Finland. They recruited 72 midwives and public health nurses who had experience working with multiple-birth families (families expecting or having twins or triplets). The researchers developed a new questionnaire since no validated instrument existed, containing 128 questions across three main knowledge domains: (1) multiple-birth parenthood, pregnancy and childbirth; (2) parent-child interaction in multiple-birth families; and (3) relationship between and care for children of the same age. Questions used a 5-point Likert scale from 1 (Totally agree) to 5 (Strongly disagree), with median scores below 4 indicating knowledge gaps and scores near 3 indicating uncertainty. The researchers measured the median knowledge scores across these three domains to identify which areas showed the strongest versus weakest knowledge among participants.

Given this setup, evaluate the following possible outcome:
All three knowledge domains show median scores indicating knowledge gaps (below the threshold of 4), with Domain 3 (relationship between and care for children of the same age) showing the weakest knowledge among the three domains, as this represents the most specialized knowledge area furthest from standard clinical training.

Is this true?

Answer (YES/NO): NO